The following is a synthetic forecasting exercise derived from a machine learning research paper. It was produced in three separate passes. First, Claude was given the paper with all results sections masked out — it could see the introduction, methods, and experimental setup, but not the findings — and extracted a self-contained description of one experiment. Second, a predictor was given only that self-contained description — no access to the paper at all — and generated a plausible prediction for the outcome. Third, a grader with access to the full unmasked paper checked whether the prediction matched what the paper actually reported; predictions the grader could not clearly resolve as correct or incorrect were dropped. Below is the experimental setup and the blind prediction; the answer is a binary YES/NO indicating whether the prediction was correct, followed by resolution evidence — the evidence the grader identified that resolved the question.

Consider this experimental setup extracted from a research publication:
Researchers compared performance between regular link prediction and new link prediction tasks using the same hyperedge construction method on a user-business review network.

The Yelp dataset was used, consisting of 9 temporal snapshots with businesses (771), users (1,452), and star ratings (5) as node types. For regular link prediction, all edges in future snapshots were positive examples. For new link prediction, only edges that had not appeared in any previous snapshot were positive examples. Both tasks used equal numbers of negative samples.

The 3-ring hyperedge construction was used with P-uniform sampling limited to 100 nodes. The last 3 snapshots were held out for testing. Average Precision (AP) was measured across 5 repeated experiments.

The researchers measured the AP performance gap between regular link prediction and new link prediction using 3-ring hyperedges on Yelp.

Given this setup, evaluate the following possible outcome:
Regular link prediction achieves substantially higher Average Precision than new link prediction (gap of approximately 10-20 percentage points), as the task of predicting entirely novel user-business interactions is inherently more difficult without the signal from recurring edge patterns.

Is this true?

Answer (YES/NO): NO